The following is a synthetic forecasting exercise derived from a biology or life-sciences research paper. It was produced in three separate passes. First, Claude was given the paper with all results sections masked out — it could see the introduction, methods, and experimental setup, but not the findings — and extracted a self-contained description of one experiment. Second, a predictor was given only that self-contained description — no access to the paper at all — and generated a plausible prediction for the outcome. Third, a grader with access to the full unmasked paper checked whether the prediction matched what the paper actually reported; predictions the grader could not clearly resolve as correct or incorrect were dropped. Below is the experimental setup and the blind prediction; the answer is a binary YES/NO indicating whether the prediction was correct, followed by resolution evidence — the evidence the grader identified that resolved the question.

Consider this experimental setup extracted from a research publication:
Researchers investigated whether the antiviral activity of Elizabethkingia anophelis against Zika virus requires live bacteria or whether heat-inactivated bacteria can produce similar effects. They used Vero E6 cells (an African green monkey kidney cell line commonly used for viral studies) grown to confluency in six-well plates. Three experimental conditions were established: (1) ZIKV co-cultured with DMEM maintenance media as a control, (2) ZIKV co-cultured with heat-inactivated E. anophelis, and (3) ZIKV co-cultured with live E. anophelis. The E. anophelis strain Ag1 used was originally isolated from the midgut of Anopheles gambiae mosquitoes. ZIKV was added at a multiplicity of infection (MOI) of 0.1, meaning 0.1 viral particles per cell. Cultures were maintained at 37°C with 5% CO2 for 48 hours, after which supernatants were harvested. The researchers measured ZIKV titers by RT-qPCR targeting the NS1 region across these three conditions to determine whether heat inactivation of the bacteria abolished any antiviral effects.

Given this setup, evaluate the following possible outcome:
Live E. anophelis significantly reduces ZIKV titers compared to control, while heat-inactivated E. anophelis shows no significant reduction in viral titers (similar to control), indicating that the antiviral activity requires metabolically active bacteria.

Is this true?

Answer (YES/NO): YES